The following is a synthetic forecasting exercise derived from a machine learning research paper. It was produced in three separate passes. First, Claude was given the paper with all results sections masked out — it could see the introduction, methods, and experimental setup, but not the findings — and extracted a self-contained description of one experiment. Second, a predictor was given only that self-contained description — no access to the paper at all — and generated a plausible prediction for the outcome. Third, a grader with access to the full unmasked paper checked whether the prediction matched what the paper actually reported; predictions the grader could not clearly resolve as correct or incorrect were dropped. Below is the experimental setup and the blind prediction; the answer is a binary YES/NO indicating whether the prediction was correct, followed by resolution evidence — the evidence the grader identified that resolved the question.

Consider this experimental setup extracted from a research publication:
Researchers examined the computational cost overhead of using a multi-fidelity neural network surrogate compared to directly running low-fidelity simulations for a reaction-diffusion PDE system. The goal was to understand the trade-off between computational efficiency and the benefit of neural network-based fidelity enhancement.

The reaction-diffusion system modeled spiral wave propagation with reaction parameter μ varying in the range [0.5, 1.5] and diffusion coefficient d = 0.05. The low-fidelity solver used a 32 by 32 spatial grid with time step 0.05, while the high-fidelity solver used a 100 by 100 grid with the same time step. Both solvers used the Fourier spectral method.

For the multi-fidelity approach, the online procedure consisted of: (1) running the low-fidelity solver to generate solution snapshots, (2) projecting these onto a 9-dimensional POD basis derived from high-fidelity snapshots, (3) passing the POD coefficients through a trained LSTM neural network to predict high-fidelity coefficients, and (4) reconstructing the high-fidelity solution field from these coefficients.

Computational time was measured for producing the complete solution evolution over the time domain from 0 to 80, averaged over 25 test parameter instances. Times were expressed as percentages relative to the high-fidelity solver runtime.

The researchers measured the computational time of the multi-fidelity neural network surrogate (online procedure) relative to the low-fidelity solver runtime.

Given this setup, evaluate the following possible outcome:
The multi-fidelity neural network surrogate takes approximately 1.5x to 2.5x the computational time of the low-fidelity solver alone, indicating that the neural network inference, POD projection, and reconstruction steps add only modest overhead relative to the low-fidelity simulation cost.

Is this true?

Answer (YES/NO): NO